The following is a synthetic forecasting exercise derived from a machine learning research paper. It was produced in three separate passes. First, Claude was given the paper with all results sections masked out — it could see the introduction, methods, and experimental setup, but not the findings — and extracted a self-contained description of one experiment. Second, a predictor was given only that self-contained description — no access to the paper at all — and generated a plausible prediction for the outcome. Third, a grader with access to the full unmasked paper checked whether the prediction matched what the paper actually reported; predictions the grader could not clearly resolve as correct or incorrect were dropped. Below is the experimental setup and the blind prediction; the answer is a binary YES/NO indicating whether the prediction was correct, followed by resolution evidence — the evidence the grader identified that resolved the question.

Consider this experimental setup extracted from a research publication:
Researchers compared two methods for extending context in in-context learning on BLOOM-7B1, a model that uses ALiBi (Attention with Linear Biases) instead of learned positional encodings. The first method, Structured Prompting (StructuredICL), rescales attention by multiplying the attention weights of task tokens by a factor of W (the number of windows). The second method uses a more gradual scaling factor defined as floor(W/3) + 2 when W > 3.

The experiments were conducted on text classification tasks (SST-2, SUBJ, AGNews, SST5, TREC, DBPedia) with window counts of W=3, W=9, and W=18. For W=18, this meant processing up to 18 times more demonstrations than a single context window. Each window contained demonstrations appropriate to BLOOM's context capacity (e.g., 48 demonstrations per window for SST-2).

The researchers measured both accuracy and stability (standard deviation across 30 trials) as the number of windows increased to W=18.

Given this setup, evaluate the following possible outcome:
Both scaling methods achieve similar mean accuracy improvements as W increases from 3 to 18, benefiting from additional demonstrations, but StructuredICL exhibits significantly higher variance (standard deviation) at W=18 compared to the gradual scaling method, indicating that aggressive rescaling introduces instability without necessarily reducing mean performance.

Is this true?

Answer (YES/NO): NO